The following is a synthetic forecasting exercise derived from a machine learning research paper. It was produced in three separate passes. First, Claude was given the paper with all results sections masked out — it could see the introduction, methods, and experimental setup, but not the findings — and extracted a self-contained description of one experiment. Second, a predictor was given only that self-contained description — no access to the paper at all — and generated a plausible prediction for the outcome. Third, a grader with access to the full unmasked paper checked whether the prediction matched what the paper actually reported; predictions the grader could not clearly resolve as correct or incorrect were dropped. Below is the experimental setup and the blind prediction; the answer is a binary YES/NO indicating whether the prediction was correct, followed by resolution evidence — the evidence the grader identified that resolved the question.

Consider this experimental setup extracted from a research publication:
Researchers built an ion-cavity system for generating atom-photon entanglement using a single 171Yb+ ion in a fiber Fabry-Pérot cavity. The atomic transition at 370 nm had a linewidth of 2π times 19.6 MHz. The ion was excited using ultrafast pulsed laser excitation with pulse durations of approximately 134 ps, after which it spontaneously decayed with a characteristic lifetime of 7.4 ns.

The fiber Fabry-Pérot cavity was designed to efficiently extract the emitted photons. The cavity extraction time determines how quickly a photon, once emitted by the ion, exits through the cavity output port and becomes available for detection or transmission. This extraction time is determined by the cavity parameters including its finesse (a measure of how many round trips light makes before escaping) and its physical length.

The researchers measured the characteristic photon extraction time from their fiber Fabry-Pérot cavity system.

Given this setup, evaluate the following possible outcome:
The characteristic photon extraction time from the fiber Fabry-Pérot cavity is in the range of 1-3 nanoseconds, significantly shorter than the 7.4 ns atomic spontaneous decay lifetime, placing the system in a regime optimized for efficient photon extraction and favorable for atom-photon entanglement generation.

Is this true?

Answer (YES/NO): YES